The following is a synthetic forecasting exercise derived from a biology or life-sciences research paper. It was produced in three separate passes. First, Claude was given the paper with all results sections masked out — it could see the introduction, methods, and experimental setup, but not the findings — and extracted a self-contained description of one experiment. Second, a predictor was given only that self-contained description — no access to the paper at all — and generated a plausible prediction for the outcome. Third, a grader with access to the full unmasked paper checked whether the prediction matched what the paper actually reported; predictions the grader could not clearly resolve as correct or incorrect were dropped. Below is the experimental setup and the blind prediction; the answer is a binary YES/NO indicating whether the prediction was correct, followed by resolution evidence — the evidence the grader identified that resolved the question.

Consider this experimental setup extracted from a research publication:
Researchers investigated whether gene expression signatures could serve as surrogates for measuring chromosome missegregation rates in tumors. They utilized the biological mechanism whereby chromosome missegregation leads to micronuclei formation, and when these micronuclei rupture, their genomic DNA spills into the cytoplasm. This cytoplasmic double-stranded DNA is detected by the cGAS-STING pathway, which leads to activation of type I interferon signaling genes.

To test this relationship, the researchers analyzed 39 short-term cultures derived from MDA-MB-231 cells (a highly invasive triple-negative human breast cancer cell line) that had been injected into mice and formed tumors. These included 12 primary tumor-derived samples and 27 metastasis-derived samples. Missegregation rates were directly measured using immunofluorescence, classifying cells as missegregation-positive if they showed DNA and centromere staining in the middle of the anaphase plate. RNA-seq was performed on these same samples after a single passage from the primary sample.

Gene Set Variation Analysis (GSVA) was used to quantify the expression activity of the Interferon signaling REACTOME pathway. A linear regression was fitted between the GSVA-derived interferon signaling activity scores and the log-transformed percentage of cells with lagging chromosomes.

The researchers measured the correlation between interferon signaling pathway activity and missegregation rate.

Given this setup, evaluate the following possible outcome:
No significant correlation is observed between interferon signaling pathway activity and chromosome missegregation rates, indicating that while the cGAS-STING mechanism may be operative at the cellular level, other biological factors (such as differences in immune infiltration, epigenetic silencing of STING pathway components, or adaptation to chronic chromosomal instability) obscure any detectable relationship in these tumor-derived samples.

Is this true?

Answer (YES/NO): NO